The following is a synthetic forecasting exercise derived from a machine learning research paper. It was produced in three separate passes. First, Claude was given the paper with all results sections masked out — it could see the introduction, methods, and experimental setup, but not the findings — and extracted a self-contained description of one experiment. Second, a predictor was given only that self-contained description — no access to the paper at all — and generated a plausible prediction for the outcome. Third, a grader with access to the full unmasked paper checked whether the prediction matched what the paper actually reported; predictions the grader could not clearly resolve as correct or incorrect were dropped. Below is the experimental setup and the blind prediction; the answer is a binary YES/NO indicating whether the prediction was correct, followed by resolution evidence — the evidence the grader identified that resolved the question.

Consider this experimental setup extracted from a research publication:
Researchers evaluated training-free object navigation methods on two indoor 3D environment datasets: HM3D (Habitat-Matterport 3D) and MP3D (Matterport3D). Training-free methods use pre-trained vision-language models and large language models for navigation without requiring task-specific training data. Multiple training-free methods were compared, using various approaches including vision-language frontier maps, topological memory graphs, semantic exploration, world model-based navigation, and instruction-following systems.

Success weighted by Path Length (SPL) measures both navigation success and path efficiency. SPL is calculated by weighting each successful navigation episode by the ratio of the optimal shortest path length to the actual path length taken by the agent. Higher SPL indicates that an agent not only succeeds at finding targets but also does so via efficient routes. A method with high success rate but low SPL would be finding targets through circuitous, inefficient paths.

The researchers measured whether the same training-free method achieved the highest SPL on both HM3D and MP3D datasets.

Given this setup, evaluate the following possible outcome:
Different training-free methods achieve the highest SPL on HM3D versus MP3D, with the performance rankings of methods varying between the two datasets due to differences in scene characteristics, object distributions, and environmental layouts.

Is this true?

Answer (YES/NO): YES